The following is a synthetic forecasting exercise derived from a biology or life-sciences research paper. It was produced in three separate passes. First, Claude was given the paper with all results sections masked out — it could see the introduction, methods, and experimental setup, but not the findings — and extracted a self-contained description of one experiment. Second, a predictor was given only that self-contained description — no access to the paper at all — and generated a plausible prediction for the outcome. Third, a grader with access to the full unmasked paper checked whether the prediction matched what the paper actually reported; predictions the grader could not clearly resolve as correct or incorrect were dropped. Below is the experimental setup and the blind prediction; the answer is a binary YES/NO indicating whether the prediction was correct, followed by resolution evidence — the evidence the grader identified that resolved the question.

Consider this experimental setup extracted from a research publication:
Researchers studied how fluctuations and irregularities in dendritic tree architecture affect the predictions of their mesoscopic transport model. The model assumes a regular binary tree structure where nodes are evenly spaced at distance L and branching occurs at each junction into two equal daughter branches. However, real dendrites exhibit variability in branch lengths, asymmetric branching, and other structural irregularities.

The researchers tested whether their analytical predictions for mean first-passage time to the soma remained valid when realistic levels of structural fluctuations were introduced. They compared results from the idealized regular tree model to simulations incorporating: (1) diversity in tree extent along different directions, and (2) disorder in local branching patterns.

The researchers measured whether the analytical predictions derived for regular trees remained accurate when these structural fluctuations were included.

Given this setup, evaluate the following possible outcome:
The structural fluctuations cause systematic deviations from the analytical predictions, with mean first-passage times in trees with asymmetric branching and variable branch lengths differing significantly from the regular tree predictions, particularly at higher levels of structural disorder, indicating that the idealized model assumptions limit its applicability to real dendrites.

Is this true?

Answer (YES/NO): NO